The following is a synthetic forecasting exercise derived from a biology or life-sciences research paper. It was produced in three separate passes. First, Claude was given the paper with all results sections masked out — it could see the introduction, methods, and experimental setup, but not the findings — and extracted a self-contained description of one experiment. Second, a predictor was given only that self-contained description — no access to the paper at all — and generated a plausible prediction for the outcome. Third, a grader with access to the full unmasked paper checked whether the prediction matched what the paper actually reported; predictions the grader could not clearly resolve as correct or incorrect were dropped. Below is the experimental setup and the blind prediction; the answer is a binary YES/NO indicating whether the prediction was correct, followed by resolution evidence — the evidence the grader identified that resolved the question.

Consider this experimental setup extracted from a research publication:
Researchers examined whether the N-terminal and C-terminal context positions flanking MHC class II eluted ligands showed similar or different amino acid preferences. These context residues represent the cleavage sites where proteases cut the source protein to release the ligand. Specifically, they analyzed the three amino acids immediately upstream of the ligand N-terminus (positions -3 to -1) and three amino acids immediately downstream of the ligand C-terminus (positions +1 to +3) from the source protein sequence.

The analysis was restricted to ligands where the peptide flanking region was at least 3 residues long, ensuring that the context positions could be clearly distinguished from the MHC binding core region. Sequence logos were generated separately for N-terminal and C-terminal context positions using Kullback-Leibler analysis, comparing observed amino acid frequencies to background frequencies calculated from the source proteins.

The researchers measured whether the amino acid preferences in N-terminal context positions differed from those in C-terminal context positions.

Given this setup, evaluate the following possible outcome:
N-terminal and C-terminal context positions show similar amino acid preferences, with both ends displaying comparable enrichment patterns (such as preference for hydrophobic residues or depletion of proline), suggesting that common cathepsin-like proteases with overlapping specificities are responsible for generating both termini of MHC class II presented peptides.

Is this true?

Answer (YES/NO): NO